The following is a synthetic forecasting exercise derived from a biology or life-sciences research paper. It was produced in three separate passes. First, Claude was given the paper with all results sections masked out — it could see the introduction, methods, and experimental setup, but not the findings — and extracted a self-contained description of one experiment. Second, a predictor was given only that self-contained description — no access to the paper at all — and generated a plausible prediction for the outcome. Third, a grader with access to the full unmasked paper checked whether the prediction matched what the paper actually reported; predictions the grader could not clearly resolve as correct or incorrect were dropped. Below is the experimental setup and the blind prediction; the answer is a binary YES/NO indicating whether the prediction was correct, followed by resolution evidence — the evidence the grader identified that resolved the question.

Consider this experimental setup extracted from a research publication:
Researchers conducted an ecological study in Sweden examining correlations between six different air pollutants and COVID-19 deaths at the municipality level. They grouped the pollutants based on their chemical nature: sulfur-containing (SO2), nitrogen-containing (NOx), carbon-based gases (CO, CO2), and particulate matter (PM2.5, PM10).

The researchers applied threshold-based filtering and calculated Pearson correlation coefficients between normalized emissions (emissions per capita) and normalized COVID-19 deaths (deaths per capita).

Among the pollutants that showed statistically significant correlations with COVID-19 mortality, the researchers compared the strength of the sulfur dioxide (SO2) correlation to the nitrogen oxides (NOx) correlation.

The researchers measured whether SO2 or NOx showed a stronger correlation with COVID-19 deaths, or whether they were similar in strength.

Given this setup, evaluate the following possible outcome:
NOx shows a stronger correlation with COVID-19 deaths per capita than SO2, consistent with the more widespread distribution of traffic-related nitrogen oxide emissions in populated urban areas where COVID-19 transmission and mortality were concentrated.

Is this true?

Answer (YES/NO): NO